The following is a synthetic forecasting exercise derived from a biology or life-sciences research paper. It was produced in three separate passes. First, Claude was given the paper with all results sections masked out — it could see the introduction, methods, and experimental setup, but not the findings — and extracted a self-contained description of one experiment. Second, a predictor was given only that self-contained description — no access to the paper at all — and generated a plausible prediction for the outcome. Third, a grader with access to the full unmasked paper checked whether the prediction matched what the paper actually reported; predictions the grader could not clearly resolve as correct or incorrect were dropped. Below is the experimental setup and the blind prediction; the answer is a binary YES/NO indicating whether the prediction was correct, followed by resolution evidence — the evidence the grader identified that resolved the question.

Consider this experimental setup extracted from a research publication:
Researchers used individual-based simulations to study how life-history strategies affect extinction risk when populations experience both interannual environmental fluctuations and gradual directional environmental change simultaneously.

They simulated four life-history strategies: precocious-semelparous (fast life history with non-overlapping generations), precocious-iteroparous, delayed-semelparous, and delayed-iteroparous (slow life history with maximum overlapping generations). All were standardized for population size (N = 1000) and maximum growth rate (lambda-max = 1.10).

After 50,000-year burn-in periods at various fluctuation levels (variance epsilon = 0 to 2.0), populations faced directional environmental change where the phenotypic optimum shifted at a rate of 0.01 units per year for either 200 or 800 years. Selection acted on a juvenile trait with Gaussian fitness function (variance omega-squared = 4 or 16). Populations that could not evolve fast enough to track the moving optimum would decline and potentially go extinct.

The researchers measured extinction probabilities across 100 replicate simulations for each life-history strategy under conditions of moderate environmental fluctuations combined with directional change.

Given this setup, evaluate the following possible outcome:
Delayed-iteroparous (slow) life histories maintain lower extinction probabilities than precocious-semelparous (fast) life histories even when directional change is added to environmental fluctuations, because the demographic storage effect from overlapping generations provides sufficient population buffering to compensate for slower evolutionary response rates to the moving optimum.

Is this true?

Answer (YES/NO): NO